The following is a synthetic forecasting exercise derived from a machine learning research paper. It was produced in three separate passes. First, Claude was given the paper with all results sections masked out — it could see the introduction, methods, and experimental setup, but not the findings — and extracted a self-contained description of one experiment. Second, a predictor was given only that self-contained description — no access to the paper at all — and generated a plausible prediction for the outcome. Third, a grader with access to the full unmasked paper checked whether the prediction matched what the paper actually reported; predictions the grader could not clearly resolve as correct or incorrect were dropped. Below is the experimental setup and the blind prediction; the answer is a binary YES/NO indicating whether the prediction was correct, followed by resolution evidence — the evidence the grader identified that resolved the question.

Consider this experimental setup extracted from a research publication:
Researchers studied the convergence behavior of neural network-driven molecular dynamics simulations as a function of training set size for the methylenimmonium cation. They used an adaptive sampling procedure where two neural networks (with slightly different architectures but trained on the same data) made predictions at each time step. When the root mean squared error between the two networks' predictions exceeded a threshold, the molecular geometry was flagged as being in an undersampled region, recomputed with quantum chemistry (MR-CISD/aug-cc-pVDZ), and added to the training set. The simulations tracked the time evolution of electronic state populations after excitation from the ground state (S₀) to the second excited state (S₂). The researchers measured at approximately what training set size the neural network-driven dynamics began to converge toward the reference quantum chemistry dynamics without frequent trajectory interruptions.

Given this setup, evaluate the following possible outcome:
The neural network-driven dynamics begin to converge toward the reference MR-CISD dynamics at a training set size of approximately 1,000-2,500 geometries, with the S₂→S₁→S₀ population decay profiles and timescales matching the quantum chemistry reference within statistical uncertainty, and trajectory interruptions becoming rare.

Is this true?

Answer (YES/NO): NO